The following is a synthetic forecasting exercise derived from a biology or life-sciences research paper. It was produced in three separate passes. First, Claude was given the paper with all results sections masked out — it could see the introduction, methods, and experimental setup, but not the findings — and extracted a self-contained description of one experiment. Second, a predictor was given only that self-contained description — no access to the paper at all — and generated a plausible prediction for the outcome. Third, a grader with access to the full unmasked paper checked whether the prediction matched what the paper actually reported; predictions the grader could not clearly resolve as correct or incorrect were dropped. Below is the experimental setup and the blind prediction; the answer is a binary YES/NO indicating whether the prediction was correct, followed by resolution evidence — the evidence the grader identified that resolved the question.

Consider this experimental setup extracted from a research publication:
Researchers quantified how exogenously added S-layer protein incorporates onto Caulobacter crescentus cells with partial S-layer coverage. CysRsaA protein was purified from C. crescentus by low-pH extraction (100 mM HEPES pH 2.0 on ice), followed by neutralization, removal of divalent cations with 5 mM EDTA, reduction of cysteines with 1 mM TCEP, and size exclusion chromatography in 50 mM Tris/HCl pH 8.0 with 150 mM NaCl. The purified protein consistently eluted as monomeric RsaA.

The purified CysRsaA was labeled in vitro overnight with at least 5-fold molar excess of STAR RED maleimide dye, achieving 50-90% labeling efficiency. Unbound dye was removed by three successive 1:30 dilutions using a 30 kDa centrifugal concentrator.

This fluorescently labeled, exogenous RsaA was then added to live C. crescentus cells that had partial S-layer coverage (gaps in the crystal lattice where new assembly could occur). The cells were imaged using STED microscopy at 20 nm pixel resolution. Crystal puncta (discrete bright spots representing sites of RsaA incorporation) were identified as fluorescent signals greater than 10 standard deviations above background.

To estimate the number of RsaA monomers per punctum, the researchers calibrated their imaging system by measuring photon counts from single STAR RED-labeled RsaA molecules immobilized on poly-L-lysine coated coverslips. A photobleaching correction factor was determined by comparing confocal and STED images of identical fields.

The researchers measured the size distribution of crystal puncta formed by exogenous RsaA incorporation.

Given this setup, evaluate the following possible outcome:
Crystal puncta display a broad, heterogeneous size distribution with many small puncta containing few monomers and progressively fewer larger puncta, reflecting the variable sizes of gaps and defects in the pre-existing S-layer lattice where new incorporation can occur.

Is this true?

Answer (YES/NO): NO